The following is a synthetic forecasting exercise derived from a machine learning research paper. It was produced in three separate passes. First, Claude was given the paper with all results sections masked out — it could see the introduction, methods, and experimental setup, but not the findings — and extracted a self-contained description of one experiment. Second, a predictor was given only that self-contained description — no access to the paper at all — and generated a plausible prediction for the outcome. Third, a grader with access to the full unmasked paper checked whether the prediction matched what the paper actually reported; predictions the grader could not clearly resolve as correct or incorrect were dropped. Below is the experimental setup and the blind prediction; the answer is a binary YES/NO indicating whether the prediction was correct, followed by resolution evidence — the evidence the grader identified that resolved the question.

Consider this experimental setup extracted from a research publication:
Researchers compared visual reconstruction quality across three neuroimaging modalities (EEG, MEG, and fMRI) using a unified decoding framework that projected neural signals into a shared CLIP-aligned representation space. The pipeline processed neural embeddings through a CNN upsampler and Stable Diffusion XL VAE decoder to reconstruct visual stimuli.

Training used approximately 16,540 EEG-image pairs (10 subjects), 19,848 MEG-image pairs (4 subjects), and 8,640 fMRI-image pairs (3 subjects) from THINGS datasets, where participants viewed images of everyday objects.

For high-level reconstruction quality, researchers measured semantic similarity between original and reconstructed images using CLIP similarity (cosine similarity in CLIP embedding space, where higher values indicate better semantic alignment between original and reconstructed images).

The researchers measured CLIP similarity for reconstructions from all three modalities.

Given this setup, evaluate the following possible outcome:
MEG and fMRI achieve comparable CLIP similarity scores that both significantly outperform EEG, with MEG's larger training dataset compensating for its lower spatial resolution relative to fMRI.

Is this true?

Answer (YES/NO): NO